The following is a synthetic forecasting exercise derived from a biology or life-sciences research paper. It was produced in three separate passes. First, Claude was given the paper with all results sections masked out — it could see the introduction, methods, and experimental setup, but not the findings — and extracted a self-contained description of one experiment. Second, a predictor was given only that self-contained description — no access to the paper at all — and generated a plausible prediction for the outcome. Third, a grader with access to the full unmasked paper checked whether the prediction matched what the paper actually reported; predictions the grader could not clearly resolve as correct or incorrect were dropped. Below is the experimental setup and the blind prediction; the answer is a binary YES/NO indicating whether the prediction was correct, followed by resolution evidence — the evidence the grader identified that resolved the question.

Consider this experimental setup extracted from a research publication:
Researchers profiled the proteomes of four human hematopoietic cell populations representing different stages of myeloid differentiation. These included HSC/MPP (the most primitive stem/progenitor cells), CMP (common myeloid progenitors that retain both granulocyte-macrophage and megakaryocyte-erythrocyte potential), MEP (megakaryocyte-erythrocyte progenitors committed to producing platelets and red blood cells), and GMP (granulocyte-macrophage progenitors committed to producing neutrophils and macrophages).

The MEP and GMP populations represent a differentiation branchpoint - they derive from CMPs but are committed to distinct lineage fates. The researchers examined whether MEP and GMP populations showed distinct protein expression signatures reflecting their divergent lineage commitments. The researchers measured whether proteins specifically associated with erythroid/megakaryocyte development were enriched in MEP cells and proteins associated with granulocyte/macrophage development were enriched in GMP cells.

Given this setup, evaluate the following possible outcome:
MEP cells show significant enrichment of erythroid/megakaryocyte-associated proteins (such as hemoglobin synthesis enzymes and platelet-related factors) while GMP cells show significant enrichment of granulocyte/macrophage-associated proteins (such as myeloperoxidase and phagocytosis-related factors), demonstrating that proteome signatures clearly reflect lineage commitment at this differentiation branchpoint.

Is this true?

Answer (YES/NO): YES